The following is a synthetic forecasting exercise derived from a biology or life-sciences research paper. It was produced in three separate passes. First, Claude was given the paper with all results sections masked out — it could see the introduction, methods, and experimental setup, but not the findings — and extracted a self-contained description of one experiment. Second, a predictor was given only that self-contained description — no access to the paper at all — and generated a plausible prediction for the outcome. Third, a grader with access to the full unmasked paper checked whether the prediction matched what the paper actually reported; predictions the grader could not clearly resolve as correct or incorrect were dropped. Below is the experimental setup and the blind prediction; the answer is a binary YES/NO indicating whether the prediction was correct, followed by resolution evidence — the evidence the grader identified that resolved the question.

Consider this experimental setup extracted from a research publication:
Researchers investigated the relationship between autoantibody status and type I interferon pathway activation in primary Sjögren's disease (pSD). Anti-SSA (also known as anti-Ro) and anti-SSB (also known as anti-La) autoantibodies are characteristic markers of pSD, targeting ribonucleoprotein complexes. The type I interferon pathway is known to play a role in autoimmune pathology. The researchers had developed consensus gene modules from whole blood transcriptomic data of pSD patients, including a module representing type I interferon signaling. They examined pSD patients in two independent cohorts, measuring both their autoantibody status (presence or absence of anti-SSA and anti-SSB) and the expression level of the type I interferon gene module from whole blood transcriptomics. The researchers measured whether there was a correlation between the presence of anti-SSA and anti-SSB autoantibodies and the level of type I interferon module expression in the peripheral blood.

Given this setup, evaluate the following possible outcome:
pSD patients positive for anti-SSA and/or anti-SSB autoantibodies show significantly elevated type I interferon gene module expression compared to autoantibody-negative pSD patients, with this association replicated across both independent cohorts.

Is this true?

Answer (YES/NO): YES